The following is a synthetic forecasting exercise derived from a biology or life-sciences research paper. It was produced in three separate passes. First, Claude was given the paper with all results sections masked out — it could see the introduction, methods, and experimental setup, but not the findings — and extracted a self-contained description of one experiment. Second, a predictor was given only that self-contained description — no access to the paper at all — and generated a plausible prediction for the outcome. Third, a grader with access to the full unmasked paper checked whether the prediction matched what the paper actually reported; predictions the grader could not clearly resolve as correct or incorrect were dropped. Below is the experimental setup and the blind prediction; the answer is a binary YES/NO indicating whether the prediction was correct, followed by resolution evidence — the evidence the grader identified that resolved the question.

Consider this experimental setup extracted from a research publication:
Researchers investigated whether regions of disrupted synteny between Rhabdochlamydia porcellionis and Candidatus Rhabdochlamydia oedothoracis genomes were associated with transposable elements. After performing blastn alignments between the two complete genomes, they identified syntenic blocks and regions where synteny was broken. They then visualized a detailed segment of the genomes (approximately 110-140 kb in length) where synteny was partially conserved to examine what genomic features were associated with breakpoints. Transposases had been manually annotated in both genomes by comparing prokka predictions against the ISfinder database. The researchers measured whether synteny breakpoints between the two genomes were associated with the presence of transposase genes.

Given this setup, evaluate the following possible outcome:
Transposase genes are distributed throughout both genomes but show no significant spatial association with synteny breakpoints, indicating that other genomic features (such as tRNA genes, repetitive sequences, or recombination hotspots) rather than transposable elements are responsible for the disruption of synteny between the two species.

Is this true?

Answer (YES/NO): NO